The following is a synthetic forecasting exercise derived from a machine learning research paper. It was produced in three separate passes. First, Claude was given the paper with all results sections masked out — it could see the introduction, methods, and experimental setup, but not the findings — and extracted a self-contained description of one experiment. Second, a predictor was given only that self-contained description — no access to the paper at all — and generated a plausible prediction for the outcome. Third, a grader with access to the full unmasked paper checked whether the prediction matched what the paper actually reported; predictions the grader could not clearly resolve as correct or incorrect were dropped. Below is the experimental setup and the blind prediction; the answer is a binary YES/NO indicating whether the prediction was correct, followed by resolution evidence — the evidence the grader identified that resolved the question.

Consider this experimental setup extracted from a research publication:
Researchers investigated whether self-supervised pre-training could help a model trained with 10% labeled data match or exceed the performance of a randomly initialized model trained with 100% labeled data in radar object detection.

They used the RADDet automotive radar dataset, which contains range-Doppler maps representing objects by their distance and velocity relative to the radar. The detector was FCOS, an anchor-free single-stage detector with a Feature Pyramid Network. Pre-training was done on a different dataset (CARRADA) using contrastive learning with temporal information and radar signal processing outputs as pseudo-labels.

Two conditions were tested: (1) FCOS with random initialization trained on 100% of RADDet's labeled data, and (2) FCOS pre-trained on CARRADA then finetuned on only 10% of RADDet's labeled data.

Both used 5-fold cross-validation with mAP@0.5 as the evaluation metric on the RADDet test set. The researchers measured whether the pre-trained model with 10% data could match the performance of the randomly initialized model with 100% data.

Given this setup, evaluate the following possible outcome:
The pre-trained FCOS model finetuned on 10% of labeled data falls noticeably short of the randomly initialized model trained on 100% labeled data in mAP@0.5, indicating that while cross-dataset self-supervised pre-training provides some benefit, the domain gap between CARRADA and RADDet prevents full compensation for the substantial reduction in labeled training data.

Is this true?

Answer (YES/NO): YES